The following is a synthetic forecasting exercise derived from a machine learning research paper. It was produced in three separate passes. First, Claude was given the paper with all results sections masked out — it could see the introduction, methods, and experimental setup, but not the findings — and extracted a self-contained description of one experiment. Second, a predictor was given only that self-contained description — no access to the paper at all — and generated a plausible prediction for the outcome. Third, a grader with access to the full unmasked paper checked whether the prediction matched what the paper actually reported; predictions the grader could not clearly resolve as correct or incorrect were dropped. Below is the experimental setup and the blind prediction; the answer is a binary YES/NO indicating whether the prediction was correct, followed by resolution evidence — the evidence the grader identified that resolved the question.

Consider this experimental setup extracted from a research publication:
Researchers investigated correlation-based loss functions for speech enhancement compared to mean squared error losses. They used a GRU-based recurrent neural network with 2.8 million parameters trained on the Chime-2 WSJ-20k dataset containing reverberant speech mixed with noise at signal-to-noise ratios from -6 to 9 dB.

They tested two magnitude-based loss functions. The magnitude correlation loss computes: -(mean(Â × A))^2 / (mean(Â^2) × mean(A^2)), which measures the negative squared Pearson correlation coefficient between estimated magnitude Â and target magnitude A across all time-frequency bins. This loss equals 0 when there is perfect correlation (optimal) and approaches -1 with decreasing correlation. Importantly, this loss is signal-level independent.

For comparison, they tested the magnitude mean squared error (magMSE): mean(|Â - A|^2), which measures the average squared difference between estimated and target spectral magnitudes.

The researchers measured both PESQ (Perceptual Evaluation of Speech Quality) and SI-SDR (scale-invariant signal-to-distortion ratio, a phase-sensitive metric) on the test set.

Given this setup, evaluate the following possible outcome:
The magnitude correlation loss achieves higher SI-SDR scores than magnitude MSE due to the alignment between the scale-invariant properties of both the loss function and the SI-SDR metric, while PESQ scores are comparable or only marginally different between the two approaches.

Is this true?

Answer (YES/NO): NO